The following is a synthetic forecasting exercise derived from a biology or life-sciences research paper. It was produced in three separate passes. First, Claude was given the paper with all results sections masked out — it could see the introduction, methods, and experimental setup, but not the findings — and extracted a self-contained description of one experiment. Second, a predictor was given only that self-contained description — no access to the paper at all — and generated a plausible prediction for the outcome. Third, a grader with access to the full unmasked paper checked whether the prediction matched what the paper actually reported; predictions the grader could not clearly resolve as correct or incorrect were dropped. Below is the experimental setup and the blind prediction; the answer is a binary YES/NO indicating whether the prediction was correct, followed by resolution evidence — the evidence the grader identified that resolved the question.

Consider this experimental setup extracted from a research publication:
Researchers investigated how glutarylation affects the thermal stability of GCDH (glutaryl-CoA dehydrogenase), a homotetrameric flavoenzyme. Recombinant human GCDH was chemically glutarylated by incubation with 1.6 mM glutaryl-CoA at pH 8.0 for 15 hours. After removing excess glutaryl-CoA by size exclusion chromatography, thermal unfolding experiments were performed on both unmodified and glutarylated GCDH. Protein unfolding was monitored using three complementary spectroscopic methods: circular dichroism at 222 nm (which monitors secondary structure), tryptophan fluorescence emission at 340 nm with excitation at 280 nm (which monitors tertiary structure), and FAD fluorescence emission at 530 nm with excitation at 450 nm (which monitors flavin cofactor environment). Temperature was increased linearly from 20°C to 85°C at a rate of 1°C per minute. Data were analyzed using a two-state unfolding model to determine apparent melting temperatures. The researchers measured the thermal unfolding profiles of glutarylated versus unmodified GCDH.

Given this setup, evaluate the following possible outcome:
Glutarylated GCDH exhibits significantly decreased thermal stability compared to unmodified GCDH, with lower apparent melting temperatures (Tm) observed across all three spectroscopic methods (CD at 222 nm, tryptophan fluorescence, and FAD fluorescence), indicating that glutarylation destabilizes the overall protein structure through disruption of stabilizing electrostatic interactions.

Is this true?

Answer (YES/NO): NO